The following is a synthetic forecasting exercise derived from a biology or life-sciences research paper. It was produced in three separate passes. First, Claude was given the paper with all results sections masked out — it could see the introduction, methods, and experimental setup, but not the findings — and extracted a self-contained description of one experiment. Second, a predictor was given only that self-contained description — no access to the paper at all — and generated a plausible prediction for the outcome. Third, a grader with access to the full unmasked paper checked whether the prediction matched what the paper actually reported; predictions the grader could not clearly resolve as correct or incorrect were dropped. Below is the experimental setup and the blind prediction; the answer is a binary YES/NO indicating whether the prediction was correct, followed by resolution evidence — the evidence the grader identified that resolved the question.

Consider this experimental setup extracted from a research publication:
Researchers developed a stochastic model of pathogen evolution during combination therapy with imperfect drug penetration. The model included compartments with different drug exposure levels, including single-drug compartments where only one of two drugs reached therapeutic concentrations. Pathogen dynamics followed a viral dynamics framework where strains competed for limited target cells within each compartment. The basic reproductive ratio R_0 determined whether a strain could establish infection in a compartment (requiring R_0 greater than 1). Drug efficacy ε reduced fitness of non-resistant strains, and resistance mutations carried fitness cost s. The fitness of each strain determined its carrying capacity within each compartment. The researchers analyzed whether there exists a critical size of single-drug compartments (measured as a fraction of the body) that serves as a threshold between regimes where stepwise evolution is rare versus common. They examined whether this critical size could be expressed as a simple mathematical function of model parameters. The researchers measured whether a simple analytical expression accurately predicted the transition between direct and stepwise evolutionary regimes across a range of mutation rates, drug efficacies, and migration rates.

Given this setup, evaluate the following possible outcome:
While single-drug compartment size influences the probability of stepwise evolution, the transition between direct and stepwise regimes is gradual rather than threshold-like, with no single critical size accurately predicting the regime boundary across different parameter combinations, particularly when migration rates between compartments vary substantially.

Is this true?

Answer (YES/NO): NO